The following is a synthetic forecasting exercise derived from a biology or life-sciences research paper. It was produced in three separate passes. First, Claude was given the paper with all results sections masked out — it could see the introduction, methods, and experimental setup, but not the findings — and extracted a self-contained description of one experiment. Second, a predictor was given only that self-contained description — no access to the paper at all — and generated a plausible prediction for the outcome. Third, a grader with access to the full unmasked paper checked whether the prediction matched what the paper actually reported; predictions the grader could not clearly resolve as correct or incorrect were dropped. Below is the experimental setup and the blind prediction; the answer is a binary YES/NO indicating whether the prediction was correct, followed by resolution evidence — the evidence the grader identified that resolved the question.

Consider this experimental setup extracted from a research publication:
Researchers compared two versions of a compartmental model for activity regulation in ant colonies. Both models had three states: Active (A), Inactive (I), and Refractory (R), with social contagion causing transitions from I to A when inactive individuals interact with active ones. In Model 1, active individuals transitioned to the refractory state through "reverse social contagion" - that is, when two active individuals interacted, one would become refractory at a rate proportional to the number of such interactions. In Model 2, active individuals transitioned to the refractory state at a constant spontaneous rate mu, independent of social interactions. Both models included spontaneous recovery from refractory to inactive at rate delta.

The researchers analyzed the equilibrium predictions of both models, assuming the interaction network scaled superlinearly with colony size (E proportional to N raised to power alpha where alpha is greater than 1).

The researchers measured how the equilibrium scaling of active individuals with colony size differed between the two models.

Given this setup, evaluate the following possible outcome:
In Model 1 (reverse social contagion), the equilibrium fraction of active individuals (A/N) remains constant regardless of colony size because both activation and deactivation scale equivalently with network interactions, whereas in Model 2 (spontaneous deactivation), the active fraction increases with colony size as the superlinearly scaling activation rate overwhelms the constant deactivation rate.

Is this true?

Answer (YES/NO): NO